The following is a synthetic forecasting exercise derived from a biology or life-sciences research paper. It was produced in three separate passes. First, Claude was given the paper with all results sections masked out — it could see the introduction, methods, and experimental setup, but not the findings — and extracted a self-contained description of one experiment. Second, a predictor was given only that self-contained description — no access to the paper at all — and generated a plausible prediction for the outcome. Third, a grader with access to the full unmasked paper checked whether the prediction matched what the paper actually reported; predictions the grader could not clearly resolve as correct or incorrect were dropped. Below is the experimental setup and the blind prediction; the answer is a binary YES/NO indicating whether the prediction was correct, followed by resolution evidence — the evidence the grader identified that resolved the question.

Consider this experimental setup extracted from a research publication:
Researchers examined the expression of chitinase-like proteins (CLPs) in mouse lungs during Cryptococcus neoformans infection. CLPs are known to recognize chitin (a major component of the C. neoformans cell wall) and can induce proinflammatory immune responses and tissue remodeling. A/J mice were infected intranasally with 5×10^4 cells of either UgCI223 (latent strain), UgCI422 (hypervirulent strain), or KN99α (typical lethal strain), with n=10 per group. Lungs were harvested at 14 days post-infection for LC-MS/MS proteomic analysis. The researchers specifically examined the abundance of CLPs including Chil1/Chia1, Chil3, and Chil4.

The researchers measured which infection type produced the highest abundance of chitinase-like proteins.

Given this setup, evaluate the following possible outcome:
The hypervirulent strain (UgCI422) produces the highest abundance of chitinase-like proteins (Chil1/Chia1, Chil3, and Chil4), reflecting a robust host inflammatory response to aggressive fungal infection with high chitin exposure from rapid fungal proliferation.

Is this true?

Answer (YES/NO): NO